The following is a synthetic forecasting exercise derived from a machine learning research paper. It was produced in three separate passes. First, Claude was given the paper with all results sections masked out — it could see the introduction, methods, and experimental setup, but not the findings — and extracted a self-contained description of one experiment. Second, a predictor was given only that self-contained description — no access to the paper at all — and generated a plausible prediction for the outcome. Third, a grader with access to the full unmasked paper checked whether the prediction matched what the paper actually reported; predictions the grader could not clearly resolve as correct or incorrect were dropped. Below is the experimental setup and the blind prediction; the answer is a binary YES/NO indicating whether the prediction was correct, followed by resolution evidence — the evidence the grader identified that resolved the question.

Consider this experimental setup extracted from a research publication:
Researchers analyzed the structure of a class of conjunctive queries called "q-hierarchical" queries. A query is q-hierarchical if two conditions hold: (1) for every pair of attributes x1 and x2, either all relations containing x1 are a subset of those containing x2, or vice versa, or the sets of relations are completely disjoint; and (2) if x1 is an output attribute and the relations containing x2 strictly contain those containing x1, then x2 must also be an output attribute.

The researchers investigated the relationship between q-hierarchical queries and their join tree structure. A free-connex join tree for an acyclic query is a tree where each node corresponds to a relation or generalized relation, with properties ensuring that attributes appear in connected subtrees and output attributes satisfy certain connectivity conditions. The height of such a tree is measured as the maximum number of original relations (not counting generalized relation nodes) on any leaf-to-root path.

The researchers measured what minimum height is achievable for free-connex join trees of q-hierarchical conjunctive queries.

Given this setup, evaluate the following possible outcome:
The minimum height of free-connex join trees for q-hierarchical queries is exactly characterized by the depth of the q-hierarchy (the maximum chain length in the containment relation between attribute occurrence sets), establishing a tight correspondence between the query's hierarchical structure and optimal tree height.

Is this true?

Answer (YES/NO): NO